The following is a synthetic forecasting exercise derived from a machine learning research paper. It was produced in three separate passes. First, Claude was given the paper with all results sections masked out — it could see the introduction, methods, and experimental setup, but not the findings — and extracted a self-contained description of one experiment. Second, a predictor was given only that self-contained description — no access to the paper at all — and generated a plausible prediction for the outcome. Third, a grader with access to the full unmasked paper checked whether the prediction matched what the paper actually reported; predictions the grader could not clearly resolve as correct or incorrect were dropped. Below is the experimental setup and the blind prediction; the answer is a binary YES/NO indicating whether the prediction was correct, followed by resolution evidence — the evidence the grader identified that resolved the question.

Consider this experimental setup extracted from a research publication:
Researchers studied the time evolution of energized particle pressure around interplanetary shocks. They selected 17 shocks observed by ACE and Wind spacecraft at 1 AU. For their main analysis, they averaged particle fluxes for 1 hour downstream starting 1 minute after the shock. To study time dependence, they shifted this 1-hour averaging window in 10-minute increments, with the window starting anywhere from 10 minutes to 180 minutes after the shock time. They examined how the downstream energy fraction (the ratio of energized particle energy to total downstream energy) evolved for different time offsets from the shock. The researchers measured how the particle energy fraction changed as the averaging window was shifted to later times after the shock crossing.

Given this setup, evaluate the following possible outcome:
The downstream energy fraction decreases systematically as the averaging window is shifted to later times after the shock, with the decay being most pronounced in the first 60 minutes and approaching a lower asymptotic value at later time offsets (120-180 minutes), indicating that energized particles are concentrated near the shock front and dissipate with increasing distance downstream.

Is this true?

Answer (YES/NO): NO